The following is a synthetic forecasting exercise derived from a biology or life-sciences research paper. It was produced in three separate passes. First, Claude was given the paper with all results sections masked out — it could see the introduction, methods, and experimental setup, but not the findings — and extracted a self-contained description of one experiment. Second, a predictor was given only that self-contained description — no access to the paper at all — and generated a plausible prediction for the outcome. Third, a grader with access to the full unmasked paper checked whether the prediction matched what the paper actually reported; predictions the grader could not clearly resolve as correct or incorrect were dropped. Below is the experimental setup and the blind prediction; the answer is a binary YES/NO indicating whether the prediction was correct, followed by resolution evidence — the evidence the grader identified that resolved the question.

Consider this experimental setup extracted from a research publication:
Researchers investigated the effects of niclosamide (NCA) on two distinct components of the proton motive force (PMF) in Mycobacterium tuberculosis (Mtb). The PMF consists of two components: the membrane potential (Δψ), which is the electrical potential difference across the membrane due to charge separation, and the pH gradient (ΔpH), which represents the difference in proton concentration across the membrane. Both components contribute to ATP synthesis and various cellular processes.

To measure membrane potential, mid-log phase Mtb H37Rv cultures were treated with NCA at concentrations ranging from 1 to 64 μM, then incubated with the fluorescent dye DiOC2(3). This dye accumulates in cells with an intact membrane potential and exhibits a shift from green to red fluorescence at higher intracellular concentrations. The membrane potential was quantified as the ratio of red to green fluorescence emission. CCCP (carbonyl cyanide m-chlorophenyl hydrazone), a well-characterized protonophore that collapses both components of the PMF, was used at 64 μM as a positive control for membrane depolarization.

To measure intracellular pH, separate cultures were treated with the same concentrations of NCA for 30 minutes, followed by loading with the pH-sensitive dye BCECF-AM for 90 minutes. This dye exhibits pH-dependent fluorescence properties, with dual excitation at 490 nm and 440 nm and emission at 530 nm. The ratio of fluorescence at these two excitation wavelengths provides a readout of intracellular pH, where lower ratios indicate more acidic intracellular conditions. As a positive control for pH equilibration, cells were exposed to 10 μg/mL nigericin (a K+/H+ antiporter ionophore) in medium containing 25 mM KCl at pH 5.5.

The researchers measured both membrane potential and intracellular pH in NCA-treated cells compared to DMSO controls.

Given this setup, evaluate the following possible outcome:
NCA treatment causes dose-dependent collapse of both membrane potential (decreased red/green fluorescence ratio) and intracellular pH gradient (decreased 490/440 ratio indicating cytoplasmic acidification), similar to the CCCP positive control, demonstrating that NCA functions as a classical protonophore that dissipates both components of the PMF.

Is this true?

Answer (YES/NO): YES